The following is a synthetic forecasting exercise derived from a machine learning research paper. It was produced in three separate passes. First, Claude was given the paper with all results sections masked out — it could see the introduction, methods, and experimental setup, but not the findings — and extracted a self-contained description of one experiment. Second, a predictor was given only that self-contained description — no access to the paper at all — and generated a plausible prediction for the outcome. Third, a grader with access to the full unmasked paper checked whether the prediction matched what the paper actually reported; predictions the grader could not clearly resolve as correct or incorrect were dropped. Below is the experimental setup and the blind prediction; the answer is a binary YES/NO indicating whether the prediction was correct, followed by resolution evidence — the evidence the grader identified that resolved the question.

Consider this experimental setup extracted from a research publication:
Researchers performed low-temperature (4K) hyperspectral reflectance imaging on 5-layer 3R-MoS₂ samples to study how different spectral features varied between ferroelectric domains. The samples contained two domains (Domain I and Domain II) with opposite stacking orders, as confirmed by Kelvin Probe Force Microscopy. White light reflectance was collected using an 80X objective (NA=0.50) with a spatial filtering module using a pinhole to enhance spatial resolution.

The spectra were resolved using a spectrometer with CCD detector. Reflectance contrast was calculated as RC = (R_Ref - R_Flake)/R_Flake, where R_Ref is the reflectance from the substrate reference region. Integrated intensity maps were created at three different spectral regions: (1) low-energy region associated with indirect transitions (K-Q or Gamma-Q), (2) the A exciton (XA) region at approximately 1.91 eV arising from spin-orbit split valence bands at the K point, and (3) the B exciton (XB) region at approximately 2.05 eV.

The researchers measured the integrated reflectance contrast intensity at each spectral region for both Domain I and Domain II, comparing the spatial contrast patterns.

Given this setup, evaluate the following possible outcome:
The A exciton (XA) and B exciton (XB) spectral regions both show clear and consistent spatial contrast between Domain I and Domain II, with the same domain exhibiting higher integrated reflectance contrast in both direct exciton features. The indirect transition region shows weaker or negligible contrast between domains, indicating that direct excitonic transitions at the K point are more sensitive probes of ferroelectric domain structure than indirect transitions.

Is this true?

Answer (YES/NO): YES